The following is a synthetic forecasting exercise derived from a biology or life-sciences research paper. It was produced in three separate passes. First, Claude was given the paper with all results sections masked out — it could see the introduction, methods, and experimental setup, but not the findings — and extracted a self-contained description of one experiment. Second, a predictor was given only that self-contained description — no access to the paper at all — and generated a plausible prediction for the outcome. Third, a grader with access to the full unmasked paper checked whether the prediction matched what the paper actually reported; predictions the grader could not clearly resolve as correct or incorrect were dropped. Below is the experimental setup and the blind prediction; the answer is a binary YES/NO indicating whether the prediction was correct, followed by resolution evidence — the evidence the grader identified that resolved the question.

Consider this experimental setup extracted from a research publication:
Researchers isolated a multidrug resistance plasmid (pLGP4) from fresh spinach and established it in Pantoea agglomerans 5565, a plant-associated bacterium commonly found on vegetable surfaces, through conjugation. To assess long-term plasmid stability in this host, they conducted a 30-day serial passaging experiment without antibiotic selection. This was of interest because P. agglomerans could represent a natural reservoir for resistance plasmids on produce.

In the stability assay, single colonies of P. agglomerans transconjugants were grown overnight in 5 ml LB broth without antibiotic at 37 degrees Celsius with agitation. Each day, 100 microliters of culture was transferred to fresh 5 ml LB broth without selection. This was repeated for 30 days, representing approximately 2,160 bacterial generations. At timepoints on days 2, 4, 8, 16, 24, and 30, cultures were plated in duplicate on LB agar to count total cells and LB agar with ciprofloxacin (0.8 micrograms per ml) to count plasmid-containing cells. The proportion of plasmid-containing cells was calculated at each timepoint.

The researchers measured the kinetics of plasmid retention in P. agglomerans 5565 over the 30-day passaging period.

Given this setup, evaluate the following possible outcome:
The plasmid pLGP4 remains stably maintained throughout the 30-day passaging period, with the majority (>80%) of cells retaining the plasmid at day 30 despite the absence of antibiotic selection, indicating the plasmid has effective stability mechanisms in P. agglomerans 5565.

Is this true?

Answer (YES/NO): YES